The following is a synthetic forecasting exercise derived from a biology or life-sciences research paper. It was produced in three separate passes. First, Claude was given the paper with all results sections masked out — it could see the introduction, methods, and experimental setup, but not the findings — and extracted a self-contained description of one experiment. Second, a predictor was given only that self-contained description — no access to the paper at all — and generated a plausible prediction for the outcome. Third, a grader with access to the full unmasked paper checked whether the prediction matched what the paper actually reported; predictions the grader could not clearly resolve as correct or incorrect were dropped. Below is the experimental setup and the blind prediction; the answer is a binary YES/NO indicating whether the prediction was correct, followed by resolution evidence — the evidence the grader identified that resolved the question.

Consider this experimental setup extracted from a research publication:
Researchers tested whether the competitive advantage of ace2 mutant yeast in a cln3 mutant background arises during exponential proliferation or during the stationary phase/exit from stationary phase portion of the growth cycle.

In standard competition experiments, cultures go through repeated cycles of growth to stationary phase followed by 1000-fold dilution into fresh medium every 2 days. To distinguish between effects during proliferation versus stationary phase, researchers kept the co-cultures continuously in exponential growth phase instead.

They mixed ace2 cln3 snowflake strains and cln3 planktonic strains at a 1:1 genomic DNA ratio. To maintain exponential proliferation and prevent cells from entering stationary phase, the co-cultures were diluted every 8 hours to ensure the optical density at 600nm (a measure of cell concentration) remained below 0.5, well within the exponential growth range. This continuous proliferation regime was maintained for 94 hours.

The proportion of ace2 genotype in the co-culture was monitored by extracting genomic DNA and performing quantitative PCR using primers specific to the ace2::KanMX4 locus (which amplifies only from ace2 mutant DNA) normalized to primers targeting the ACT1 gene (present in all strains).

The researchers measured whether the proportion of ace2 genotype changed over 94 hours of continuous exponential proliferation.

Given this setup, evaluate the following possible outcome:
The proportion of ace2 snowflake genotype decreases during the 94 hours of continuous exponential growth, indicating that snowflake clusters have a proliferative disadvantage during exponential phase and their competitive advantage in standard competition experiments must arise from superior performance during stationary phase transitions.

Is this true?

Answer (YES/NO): NO